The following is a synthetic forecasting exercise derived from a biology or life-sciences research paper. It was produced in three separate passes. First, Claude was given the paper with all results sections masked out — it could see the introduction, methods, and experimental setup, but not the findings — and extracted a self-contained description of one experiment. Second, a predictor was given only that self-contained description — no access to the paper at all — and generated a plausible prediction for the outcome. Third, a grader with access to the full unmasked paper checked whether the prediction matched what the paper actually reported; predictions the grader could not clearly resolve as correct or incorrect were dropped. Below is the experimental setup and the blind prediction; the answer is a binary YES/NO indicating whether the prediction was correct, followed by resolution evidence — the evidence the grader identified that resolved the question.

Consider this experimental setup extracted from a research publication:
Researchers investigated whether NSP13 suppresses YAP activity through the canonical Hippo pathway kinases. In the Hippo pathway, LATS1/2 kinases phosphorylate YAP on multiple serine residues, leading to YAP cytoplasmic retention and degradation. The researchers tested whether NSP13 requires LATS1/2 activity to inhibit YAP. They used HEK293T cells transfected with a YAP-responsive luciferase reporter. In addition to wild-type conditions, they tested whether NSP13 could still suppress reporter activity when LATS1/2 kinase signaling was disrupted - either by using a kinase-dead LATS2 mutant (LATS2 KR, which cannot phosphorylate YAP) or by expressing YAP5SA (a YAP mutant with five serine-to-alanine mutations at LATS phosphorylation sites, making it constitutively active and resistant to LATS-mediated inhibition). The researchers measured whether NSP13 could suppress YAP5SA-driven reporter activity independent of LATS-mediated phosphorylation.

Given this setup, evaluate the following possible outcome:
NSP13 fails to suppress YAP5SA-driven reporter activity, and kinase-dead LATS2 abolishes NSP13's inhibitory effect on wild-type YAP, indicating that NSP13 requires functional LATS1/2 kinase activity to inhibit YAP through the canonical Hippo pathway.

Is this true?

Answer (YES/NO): NO